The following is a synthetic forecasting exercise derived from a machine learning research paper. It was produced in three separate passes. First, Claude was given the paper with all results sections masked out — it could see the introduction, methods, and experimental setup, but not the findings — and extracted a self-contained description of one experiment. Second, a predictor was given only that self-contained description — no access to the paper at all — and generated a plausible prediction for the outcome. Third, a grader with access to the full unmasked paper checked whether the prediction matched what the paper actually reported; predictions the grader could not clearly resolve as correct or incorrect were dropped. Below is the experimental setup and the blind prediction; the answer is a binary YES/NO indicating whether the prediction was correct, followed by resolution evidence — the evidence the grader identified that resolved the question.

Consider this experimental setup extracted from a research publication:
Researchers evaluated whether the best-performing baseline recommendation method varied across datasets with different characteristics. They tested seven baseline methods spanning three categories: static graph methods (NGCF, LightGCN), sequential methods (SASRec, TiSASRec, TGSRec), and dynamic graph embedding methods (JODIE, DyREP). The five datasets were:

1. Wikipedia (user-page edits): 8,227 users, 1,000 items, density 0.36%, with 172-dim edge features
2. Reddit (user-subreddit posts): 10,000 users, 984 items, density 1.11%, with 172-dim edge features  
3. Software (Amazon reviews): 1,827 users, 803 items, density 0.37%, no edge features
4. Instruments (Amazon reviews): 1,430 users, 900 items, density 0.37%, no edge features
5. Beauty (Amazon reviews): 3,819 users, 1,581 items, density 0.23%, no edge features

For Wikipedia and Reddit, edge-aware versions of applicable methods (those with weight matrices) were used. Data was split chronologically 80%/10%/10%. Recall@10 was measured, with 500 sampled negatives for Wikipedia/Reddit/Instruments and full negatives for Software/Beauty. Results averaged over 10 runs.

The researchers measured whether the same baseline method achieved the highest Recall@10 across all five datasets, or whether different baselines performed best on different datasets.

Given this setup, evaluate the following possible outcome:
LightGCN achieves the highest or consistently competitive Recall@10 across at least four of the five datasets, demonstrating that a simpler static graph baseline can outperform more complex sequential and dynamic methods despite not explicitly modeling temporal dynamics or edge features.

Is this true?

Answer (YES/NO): NO